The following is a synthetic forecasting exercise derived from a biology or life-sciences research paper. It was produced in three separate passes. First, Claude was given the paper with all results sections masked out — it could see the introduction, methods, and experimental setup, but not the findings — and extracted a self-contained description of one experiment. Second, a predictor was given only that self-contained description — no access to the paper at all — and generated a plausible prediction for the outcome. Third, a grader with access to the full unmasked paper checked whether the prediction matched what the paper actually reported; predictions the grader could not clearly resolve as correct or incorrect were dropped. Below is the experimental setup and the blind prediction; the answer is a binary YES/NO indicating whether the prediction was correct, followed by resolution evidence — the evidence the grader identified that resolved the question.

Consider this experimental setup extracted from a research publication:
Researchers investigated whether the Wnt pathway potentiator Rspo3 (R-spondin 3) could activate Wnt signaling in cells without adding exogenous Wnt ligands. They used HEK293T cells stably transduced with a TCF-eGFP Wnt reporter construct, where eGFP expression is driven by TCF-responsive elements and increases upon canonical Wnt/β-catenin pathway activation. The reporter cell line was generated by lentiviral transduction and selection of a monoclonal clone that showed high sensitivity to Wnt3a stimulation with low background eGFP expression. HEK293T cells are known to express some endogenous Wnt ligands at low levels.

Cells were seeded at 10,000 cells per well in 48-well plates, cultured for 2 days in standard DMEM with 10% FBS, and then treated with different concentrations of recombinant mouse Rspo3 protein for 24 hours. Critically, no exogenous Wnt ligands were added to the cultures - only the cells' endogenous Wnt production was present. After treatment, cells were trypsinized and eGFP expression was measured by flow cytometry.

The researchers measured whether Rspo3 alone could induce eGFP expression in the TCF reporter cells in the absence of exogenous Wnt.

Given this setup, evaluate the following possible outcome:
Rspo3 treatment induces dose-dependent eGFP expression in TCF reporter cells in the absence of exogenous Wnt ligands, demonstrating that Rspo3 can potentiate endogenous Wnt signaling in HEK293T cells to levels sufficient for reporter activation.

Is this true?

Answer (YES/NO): YES